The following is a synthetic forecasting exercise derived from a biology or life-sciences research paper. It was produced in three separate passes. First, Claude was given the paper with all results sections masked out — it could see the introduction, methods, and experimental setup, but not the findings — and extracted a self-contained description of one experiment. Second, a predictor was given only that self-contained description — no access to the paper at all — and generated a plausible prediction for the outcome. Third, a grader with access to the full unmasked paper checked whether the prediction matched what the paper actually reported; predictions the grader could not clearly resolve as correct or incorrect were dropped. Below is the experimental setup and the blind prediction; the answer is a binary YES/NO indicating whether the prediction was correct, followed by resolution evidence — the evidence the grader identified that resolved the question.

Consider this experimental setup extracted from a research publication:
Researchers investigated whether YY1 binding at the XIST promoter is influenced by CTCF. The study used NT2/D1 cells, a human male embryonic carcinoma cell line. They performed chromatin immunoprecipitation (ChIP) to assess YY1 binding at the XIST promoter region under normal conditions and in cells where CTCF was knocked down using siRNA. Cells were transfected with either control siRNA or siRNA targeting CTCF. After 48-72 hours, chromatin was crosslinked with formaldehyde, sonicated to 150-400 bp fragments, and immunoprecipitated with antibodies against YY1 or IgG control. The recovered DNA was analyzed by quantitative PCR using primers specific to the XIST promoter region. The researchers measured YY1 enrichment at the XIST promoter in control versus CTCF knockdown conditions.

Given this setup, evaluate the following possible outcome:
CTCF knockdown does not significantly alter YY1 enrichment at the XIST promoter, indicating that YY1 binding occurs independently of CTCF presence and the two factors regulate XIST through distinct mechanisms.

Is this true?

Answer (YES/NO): NO